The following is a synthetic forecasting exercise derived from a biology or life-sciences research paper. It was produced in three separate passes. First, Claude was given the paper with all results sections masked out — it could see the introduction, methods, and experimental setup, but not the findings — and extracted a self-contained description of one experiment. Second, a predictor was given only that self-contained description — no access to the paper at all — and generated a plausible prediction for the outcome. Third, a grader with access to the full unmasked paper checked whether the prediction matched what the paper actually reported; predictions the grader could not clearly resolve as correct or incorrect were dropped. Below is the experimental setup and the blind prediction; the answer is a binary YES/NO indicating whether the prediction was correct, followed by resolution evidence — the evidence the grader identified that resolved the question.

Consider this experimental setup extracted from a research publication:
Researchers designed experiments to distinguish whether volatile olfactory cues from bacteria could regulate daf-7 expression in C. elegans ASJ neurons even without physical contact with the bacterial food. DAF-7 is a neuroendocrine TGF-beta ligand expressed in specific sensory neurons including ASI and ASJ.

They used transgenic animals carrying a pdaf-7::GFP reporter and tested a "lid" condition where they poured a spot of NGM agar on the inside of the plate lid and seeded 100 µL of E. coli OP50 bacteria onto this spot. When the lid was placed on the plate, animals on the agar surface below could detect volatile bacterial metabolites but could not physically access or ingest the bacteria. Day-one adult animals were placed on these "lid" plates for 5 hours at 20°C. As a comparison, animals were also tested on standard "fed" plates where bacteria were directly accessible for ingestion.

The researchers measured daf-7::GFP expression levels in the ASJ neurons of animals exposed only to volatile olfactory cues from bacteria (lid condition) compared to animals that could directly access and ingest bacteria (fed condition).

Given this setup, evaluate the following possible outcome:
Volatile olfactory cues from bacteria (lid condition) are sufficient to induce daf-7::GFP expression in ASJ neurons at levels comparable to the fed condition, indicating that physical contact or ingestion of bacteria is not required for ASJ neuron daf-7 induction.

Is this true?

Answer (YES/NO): NO